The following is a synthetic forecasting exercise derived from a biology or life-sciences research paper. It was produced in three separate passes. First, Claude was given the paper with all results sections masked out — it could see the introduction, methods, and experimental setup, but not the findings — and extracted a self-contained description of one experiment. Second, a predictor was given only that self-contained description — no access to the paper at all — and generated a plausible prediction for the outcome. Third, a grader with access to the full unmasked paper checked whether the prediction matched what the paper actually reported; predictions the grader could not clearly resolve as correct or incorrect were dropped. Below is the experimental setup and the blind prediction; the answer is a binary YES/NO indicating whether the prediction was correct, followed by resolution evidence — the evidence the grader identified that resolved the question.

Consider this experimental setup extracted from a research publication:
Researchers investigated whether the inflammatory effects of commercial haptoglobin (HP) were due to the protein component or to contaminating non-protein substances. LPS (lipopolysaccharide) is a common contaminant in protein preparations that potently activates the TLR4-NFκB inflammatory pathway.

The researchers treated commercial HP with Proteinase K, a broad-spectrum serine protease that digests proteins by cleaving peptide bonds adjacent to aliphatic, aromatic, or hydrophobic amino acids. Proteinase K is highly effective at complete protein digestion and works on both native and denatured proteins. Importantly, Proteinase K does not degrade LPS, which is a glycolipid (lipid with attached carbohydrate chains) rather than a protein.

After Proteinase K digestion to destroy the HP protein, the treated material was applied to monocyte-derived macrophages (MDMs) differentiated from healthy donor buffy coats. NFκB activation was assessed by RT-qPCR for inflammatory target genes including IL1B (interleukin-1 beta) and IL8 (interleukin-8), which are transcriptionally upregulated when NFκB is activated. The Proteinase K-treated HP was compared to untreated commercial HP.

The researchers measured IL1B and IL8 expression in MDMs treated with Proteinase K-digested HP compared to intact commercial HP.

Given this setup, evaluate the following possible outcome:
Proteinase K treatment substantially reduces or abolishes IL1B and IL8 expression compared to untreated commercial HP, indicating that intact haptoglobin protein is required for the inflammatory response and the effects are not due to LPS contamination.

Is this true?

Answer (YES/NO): NO